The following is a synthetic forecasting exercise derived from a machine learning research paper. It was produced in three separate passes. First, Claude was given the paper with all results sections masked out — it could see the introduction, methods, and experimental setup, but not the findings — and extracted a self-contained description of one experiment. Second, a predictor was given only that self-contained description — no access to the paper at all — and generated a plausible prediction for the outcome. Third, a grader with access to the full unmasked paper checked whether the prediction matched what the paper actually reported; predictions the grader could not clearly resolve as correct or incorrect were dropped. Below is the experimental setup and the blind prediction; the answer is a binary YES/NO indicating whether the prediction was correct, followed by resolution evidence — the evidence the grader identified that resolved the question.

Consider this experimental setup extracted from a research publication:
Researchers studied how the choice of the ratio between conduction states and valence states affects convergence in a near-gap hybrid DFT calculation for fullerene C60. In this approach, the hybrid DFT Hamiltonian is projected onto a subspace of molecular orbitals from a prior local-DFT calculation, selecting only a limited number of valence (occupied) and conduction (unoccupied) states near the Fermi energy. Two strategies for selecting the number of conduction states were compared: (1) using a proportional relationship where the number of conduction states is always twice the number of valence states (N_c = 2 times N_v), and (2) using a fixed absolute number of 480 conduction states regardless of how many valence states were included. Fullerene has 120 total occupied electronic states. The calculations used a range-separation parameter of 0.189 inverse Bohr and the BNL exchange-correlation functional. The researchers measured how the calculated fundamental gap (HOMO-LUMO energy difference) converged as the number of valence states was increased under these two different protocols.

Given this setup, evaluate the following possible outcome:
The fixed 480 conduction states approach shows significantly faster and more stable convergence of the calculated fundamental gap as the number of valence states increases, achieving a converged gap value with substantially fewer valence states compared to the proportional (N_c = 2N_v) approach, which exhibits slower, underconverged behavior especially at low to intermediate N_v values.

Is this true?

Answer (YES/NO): NO